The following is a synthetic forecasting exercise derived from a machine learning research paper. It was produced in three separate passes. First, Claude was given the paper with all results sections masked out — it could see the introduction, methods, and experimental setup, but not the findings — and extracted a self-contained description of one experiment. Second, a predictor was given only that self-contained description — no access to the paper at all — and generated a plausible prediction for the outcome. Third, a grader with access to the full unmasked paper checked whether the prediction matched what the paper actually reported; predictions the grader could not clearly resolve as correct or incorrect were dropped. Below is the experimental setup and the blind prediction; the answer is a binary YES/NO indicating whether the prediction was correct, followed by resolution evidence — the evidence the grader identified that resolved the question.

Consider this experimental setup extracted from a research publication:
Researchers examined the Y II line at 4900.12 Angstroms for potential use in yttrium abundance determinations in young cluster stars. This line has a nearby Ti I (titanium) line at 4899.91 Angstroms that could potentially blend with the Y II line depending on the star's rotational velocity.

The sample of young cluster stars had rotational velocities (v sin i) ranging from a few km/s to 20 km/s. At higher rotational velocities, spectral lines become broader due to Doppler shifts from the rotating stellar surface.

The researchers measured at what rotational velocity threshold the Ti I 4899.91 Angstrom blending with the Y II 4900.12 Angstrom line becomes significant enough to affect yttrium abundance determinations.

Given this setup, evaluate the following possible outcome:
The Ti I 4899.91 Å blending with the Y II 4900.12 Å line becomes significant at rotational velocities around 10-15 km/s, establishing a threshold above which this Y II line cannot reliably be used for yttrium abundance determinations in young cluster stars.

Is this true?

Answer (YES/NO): NO